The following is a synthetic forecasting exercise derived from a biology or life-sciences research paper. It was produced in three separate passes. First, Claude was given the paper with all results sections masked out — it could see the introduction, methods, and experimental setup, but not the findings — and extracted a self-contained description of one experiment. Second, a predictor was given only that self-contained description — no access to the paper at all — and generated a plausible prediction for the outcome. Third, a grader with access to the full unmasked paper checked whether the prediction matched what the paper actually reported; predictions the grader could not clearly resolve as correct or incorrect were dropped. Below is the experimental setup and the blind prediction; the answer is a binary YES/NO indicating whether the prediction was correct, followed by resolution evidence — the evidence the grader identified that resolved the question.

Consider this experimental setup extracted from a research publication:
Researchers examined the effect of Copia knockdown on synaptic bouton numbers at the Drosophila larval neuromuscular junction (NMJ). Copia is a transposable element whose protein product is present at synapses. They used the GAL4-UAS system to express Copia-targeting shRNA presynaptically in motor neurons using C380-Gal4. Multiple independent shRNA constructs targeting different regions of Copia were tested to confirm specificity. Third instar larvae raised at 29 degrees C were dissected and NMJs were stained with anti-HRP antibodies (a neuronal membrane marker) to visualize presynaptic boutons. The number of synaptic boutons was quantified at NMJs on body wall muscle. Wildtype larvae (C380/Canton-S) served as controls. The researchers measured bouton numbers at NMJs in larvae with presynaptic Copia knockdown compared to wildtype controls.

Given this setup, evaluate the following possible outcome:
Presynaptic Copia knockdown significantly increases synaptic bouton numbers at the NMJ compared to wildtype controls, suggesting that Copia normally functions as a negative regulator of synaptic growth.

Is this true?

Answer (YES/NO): YES